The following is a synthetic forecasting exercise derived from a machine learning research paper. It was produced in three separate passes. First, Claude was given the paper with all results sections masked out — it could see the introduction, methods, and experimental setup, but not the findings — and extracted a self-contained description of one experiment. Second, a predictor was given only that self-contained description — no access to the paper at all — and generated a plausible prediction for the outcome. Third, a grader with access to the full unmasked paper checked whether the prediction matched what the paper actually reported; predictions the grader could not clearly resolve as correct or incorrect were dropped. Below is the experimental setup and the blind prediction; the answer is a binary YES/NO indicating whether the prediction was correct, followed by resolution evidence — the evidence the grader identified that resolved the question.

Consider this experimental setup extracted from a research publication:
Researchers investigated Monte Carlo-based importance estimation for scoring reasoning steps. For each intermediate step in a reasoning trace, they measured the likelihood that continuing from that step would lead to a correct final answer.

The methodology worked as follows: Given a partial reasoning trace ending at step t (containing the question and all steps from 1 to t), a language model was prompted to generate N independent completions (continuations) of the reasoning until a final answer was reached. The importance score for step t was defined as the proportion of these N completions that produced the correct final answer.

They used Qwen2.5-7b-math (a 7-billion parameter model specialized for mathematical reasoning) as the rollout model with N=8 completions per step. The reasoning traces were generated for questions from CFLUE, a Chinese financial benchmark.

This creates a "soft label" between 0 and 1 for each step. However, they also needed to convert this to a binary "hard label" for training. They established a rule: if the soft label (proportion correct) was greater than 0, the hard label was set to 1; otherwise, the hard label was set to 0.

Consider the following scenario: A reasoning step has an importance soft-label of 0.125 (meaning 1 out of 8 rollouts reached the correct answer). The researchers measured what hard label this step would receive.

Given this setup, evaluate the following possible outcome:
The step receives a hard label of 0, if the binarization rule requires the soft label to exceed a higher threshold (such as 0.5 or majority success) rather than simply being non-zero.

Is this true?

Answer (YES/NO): NO